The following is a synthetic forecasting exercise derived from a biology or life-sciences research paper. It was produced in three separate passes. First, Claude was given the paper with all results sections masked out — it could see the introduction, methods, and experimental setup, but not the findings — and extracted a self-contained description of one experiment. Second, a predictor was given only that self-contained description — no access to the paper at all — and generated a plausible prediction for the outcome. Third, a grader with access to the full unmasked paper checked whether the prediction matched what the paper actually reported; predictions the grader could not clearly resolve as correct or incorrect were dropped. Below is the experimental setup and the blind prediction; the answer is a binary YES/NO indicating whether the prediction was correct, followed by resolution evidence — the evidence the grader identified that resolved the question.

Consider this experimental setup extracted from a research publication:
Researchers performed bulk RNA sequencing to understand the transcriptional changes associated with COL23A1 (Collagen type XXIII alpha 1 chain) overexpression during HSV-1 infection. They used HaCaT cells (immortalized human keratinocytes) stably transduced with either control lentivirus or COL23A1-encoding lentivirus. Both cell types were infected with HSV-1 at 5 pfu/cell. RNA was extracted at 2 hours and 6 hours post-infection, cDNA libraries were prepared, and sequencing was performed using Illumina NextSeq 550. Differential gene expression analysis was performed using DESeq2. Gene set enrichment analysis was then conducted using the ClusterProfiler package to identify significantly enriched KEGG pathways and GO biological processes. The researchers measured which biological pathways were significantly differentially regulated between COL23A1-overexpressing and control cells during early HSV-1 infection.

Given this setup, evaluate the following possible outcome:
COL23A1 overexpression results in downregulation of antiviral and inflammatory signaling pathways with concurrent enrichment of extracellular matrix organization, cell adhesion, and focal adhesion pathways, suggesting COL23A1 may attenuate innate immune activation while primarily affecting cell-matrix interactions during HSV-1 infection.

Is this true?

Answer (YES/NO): NO